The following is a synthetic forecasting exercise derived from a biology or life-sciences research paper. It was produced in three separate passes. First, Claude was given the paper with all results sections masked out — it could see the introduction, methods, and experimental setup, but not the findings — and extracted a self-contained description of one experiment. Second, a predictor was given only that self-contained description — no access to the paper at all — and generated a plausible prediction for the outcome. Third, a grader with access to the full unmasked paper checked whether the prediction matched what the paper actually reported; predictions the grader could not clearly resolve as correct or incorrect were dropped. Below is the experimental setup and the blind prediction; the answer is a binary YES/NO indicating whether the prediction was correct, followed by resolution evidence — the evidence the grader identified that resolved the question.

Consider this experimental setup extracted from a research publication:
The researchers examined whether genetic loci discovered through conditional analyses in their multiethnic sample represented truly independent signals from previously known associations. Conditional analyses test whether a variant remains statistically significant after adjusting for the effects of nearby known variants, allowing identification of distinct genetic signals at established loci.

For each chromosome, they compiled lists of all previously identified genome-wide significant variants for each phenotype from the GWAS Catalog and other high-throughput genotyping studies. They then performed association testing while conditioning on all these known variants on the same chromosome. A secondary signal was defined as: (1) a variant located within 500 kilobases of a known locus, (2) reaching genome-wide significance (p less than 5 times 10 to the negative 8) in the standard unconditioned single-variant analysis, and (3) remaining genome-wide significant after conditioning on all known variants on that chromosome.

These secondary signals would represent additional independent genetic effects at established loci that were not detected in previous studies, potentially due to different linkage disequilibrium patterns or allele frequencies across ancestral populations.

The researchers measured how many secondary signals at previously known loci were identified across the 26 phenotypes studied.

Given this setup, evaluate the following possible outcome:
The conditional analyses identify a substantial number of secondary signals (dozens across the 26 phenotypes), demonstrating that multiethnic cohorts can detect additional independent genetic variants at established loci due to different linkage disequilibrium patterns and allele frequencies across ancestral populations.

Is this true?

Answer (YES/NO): YES